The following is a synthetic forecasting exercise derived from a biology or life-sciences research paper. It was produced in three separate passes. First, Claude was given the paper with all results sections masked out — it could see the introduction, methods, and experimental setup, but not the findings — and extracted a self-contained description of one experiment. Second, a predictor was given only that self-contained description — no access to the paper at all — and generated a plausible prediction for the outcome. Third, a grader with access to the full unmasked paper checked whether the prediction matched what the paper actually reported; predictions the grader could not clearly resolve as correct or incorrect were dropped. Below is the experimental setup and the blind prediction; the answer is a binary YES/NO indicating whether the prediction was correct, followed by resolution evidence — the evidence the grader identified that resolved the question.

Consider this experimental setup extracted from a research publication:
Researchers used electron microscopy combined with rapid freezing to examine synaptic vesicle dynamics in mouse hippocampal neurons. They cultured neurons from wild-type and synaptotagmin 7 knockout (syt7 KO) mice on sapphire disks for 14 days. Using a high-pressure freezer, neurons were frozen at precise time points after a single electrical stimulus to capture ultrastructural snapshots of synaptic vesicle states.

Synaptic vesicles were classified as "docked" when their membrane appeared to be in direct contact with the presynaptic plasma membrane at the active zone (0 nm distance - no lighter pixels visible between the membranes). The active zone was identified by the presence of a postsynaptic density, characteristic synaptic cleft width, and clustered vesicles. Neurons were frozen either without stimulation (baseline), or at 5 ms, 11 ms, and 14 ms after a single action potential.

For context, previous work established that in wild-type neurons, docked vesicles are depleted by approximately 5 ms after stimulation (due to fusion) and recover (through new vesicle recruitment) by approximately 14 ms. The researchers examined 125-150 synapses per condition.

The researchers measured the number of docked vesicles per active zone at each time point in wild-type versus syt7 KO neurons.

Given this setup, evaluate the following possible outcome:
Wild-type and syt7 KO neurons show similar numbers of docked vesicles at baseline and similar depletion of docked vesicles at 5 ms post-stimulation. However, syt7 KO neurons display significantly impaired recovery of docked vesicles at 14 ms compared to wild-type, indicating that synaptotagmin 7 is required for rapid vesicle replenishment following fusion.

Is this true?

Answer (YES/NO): NO